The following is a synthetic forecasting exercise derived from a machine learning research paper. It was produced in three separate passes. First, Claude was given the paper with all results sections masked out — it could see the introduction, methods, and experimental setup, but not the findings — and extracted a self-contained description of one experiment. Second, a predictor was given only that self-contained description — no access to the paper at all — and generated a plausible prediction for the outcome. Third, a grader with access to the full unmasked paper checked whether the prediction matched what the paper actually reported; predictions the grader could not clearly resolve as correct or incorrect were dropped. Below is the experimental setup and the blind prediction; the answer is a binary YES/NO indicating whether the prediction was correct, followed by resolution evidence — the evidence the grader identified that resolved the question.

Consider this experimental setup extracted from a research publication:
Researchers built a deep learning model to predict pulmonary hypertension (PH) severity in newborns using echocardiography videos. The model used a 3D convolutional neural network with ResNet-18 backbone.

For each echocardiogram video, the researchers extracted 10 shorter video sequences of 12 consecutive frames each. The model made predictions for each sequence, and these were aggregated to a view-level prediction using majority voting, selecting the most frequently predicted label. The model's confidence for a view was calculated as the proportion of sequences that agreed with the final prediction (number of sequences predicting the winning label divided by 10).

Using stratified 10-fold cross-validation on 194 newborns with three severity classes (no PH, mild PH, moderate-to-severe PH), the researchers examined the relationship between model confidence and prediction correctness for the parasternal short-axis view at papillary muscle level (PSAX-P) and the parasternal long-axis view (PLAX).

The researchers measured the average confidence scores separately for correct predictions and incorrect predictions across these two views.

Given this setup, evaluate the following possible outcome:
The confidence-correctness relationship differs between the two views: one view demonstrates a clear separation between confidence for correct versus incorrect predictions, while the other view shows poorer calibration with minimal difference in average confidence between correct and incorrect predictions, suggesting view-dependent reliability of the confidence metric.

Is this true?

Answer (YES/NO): NO